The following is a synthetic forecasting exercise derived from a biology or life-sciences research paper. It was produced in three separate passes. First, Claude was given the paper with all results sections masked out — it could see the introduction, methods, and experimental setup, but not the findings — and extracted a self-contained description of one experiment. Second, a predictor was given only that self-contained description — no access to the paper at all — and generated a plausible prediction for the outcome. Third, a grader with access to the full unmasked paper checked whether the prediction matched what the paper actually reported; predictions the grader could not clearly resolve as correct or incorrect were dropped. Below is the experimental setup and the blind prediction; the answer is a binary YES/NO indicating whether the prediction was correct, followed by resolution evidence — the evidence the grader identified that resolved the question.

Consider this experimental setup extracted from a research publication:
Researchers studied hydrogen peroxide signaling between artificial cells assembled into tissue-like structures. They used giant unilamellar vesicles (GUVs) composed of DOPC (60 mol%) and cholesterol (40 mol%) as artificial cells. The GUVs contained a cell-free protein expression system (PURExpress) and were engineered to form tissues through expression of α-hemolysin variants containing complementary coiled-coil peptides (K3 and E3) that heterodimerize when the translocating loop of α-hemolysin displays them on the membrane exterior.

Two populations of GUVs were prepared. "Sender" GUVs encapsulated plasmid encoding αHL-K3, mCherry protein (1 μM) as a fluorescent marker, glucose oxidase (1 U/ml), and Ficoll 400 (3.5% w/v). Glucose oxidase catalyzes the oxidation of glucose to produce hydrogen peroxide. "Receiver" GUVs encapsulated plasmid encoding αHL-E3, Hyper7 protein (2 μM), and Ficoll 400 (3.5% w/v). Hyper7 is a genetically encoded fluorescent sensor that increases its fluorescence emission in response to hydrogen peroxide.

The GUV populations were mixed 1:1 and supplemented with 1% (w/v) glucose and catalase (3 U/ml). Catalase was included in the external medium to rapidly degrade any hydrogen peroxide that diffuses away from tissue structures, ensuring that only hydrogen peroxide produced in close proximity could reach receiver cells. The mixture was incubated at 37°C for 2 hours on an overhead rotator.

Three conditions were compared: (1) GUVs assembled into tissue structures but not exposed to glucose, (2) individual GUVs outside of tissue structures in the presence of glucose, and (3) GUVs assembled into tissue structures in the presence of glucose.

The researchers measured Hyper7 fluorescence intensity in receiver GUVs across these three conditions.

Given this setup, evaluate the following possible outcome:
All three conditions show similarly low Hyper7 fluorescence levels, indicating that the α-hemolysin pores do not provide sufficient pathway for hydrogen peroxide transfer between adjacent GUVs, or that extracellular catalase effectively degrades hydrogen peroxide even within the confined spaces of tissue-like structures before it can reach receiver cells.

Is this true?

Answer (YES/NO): NO